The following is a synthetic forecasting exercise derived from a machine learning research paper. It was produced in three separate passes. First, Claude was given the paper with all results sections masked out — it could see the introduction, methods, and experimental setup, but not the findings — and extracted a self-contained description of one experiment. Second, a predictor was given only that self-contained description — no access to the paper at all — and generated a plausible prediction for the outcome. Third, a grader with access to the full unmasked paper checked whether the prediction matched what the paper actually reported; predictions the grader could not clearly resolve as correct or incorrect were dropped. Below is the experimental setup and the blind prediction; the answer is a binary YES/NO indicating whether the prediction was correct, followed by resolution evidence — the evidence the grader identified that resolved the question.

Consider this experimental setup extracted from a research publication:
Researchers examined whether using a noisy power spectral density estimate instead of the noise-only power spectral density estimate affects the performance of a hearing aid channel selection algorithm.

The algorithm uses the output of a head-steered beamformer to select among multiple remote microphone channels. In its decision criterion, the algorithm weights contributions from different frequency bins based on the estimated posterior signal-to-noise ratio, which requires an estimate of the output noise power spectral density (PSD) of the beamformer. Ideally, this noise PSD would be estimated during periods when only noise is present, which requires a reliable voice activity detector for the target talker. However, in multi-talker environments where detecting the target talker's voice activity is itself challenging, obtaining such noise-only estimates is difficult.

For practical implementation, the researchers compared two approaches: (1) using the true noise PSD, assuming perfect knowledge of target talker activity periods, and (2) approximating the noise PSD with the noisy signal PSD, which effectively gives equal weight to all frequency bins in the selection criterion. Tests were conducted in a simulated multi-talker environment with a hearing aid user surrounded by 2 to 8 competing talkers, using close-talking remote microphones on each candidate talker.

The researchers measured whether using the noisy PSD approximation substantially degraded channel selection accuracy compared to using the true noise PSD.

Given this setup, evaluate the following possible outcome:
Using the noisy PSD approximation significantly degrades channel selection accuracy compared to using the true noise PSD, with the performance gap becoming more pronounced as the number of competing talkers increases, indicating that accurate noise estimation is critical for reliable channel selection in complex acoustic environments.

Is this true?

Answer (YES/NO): NO